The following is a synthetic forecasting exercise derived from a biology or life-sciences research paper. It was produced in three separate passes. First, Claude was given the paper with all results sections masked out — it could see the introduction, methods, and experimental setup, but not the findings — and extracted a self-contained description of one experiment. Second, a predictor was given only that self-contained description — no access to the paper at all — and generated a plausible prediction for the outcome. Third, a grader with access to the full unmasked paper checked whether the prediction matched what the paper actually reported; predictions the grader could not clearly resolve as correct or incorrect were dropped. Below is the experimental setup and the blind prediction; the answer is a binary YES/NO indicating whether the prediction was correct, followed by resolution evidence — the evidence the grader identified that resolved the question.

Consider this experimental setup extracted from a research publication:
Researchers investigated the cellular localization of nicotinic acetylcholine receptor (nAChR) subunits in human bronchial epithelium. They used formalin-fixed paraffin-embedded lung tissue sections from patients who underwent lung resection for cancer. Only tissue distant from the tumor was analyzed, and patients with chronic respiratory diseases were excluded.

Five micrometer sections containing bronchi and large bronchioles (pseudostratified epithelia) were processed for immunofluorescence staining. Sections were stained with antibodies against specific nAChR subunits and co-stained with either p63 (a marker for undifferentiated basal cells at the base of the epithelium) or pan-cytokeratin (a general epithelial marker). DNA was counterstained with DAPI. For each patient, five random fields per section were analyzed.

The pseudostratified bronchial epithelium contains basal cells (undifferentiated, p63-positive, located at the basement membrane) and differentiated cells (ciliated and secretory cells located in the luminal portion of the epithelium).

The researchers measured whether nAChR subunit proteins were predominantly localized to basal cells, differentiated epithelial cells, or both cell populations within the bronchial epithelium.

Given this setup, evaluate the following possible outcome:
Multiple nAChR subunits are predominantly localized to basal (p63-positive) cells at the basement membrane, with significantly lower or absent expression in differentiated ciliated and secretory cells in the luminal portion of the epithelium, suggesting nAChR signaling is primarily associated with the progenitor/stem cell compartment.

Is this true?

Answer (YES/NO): NO